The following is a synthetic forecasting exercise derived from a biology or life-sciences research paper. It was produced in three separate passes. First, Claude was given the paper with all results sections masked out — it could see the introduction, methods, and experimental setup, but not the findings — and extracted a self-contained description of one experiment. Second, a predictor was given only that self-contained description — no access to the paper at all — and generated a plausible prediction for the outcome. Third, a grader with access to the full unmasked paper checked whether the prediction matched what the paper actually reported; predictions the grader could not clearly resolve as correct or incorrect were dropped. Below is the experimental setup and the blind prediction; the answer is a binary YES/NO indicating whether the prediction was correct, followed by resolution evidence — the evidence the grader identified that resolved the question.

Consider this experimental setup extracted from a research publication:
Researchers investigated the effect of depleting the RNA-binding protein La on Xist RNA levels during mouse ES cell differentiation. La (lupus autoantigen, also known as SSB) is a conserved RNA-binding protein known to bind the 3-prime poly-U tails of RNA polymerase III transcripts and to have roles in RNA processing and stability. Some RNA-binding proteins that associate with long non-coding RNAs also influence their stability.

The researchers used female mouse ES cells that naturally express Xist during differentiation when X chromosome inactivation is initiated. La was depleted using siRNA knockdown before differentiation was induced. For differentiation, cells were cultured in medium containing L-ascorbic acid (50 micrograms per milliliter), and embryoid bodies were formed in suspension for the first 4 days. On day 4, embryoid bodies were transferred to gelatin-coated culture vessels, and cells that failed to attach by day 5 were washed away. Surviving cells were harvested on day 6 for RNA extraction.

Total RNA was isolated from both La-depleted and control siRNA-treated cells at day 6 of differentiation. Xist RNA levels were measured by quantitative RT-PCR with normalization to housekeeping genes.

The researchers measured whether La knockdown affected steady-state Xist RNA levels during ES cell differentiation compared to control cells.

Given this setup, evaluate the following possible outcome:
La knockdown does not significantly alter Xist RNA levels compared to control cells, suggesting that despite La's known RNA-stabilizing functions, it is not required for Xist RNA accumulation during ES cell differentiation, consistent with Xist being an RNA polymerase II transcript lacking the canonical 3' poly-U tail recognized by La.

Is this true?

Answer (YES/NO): YES